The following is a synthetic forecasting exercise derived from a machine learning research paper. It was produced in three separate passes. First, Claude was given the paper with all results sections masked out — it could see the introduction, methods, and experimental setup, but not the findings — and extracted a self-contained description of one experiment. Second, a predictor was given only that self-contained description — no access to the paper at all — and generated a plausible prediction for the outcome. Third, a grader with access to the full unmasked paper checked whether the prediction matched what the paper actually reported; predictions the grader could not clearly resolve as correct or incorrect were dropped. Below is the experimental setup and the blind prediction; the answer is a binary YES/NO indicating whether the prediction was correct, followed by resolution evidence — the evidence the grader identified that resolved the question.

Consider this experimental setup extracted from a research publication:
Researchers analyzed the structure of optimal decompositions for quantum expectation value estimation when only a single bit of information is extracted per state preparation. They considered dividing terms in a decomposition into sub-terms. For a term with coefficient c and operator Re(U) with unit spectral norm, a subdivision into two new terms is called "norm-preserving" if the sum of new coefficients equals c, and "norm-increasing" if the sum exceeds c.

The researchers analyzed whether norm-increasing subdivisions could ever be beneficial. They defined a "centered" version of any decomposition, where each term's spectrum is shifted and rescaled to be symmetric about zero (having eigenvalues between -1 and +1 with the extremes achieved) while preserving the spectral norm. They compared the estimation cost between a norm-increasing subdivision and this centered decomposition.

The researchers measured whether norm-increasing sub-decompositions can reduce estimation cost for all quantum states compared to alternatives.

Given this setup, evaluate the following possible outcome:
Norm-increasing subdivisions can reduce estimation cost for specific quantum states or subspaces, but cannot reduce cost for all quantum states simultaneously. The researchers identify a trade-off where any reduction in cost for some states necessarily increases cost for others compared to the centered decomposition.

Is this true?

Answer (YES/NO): YES